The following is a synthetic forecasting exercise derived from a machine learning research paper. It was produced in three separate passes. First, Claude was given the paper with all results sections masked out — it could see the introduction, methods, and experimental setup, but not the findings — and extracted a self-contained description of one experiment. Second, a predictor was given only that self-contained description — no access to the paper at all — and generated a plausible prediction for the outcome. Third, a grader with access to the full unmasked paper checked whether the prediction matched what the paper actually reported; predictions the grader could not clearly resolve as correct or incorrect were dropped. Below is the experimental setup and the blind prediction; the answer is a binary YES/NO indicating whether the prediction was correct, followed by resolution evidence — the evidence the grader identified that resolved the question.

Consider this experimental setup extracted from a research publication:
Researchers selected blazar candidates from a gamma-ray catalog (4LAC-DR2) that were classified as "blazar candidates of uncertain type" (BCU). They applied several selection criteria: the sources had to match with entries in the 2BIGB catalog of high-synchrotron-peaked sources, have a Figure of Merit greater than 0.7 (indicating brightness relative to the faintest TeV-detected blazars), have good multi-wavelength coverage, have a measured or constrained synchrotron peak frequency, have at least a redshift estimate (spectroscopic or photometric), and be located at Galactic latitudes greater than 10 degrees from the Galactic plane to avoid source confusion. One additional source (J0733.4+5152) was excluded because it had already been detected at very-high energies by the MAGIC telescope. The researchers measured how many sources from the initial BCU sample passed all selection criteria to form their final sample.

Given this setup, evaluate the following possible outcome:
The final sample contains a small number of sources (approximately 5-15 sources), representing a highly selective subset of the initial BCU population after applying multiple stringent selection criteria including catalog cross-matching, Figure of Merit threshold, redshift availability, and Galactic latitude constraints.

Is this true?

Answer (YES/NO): NO